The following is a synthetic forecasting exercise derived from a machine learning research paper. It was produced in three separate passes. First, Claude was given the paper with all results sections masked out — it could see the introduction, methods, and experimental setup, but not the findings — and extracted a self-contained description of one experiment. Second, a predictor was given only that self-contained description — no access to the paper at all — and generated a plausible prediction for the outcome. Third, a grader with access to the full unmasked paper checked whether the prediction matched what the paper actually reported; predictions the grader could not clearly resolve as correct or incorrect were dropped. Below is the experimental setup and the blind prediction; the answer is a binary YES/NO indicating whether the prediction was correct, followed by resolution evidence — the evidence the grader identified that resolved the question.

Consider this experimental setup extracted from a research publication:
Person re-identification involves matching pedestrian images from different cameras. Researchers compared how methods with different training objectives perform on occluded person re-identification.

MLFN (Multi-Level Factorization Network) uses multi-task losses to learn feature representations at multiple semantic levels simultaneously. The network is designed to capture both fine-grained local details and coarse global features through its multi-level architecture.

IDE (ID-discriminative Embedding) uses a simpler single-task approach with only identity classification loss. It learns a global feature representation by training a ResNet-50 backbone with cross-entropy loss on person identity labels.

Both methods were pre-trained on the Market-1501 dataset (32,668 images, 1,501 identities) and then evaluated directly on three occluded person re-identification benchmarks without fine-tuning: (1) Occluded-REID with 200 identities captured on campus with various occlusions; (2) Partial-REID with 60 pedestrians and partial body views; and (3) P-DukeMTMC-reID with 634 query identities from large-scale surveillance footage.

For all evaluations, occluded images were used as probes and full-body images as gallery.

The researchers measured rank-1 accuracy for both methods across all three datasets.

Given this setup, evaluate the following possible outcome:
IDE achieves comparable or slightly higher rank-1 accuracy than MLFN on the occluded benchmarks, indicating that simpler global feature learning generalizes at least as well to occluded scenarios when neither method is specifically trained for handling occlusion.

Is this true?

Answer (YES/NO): NO